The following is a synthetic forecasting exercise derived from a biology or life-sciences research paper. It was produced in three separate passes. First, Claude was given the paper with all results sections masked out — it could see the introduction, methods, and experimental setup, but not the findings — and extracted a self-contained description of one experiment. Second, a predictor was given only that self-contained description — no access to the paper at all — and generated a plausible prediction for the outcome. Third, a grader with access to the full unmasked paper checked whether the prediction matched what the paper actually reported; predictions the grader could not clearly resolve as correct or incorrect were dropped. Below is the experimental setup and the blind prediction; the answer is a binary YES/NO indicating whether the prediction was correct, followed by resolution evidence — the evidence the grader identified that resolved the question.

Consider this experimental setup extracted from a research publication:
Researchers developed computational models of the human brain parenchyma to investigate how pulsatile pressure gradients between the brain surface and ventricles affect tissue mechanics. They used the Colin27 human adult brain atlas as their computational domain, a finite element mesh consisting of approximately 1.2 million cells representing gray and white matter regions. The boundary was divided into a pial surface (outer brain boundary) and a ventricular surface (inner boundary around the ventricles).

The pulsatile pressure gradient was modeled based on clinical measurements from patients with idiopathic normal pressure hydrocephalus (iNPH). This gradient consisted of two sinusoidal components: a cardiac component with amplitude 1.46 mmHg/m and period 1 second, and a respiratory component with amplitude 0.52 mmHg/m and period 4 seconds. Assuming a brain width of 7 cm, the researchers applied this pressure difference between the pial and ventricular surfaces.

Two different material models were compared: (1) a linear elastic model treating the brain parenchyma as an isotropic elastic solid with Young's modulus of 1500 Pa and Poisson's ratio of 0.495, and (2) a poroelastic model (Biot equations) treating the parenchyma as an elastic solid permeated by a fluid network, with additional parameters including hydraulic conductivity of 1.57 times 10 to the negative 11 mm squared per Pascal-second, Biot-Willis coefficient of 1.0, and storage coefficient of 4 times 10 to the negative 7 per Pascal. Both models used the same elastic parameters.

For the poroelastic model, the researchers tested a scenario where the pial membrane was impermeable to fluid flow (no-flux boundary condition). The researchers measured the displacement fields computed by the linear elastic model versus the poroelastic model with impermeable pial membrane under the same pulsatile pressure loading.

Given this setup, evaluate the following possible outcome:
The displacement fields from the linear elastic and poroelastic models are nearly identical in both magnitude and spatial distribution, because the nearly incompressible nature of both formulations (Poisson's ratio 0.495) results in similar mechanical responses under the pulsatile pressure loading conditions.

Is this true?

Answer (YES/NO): NO